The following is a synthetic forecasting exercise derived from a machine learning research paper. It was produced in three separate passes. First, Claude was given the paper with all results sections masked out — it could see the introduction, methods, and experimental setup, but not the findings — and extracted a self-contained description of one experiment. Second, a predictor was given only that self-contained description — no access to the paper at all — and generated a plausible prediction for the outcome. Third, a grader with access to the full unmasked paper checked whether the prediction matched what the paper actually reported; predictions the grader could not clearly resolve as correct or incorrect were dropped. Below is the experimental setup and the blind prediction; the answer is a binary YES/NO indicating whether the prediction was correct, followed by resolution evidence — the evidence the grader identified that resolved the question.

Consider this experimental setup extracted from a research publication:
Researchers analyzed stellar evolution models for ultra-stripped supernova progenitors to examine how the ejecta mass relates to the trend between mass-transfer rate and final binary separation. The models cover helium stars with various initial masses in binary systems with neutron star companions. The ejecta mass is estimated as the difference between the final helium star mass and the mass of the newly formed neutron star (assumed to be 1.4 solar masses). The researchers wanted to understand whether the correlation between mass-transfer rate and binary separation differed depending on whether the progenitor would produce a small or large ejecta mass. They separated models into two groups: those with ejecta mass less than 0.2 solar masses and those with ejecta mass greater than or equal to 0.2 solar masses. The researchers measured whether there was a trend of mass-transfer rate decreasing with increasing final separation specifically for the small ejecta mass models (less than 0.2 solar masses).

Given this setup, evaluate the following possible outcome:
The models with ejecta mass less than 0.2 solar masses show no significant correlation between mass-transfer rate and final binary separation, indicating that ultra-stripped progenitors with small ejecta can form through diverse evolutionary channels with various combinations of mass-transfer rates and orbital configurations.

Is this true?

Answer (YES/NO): NO